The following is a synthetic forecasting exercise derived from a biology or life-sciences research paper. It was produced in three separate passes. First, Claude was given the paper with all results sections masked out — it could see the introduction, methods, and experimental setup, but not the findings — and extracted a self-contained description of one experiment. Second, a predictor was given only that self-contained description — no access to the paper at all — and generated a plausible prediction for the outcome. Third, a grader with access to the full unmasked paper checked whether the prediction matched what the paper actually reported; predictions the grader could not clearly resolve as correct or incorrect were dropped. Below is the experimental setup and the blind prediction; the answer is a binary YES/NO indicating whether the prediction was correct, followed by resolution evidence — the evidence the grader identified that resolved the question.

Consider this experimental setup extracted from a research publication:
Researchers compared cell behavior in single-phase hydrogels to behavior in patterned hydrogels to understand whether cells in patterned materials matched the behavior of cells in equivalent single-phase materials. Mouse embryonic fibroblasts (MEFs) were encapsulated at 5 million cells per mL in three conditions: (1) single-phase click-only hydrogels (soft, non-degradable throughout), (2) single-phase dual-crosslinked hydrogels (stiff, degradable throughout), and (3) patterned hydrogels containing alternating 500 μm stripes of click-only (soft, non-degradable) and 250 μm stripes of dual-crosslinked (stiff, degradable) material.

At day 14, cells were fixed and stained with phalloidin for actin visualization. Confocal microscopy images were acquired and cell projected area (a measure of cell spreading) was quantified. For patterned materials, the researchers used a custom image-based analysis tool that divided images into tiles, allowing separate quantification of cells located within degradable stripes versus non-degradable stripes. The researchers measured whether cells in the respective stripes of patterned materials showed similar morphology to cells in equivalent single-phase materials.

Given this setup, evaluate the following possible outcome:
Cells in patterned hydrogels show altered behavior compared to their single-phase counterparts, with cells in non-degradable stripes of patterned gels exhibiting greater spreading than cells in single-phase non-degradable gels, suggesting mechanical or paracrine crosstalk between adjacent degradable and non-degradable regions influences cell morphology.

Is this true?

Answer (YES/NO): NO